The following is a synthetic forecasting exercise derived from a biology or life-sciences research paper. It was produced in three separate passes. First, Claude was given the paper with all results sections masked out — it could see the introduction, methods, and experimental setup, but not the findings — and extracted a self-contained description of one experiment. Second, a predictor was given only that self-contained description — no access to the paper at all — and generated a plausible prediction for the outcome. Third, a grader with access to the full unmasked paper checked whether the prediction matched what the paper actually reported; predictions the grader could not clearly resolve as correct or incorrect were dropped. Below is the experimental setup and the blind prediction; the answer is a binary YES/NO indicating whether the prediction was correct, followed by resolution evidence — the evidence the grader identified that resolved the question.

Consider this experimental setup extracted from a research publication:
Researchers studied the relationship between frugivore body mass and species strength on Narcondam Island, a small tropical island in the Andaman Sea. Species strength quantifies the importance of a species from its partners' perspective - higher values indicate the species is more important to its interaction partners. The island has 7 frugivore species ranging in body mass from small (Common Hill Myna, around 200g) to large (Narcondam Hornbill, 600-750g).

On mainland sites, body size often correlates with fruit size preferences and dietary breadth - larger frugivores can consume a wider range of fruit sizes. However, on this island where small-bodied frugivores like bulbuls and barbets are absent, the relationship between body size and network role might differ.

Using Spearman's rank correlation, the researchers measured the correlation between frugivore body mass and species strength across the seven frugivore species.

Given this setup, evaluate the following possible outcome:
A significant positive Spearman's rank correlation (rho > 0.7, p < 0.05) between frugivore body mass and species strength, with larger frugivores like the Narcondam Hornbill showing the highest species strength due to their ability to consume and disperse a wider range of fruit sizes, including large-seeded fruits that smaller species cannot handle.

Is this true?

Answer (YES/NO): NO